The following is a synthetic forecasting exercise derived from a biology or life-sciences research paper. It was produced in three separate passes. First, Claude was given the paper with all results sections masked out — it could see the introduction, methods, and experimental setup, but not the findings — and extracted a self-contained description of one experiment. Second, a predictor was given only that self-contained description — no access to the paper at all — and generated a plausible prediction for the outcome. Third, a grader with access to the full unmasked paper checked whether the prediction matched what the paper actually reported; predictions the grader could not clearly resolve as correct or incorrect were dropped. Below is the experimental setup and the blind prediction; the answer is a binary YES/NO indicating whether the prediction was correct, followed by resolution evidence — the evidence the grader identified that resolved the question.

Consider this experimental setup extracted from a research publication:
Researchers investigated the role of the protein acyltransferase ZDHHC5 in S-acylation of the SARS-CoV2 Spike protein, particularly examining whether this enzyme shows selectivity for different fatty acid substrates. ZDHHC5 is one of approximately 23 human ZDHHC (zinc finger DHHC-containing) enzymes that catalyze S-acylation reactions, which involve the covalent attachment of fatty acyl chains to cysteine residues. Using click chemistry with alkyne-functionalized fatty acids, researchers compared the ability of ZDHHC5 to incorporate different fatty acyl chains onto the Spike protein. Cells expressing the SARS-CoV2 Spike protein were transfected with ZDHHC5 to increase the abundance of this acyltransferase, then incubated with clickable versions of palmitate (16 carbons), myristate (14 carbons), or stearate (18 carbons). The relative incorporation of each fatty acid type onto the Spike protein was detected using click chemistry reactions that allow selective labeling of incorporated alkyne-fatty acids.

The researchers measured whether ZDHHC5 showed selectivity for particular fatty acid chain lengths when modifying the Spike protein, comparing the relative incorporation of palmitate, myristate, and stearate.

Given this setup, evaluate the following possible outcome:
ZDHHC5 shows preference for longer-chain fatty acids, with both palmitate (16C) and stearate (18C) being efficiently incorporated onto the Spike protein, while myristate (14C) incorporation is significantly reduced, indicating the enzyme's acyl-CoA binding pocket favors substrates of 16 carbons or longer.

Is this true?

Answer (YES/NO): NO